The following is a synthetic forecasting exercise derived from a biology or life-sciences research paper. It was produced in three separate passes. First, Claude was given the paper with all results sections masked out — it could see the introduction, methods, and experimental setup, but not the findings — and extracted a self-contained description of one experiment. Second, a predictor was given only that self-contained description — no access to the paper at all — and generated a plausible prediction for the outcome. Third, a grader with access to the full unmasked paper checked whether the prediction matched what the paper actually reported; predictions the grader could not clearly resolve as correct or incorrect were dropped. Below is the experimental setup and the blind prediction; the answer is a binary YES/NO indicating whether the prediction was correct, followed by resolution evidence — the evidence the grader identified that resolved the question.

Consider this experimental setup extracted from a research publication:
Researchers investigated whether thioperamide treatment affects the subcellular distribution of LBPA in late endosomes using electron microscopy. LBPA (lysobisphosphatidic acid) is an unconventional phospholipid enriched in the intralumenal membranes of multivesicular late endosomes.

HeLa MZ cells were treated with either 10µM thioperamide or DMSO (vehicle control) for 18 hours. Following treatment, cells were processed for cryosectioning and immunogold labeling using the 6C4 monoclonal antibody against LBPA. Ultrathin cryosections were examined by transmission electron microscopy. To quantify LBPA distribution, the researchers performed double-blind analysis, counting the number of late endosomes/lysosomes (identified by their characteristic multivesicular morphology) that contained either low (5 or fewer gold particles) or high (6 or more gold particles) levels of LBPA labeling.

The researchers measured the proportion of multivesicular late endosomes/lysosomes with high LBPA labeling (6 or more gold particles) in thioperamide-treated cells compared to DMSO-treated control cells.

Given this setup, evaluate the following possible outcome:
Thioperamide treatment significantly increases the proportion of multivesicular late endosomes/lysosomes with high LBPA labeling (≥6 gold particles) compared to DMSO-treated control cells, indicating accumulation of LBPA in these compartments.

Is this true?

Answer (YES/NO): YES